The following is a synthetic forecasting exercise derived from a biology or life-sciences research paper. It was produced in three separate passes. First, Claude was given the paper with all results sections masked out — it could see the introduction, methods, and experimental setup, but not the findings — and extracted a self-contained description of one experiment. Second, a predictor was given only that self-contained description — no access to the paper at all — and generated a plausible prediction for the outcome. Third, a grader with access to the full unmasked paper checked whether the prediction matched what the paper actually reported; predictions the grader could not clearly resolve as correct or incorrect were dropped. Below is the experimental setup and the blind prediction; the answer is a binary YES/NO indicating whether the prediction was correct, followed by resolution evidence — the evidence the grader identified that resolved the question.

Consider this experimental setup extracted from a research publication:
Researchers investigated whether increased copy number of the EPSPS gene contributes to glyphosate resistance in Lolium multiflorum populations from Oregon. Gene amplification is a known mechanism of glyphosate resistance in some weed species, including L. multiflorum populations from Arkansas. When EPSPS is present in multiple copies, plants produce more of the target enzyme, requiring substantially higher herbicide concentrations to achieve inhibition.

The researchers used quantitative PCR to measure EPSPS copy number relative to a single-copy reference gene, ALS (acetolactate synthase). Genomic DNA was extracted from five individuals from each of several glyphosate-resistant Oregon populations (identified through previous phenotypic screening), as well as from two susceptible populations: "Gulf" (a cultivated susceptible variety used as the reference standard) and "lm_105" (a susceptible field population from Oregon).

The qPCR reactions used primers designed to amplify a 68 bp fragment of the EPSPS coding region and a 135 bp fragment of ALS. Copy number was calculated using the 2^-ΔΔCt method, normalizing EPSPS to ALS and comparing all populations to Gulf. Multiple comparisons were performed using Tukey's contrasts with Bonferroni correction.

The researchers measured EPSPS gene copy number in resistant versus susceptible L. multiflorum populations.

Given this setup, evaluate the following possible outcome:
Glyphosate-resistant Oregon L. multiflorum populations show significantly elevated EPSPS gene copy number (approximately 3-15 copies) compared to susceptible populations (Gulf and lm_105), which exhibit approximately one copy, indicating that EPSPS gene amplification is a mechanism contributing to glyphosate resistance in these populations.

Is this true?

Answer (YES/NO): NO